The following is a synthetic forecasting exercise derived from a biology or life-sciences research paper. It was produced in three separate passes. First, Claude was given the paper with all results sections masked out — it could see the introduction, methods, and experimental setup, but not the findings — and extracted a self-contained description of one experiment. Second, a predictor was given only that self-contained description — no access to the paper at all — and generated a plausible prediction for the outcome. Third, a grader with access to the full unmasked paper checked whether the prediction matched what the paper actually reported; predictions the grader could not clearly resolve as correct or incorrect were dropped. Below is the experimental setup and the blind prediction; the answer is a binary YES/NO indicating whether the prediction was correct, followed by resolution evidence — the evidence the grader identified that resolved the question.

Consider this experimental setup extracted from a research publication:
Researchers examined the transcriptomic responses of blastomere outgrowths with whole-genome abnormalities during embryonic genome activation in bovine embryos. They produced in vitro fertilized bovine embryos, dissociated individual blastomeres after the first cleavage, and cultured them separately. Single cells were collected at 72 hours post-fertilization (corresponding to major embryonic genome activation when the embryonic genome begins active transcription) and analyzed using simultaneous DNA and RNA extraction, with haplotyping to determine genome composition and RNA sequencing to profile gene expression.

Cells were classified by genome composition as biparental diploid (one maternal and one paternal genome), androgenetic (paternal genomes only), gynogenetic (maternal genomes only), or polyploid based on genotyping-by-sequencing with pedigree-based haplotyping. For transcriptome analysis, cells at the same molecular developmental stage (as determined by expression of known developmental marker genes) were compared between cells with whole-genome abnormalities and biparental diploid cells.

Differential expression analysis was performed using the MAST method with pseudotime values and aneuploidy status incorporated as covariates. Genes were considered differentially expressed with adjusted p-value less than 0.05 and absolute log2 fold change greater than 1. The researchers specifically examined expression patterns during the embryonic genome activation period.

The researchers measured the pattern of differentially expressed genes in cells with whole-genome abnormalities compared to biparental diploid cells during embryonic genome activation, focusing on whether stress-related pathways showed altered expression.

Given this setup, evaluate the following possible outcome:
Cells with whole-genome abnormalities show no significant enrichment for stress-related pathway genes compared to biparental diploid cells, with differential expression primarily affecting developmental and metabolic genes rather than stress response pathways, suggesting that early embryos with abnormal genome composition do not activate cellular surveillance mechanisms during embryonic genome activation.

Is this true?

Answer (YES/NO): NO